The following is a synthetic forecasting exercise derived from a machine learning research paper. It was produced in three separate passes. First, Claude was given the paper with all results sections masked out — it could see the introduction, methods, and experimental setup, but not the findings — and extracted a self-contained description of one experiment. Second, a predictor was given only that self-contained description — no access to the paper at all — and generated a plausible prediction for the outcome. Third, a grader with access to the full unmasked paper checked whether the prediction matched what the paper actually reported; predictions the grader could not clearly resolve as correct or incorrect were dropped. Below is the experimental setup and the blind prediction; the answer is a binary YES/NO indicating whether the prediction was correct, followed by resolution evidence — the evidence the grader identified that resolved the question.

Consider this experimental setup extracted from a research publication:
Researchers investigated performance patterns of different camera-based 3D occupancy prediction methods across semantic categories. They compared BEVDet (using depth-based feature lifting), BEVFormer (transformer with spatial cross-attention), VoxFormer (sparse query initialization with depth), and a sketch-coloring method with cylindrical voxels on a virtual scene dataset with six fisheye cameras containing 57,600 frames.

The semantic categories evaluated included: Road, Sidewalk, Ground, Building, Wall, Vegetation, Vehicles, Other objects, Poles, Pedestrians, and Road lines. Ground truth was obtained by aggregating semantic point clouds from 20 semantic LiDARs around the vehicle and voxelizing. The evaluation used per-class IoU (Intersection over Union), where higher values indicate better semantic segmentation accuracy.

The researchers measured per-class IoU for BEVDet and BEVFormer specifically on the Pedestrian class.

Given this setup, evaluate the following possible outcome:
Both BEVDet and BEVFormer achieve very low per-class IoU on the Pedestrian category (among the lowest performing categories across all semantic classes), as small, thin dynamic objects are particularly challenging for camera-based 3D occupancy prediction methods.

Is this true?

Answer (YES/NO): YES